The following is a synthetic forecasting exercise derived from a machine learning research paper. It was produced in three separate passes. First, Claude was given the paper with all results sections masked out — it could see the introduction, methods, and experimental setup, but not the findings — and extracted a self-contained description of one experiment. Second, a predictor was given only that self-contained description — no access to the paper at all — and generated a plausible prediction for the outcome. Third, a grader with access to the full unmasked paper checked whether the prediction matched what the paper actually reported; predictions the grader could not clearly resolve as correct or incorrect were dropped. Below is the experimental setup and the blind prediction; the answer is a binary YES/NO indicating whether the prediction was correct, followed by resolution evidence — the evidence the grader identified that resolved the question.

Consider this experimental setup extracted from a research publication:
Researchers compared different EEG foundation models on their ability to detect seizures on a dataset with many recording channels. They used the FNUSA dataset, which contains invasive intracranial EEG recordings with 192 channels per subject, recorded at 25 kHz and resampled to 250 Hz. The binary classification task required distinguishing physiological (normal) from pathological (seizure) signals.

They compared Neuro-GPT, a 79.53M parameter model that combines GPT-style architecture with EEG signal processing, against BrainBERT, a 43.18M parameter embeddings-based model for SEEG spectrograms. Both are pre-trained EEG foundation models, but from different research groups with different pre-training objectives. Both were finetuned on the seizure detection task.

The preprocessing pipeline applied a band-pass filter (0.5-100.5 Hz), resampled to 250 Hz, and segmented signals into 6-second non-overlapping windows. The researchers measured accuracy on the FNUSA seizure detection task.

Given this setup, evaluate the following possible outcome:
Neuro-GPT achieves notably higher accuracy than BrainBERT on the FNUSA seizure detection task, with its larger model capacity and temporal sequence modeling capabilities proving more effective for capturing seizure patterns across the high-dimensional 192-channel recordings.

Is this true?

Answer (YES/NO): NO